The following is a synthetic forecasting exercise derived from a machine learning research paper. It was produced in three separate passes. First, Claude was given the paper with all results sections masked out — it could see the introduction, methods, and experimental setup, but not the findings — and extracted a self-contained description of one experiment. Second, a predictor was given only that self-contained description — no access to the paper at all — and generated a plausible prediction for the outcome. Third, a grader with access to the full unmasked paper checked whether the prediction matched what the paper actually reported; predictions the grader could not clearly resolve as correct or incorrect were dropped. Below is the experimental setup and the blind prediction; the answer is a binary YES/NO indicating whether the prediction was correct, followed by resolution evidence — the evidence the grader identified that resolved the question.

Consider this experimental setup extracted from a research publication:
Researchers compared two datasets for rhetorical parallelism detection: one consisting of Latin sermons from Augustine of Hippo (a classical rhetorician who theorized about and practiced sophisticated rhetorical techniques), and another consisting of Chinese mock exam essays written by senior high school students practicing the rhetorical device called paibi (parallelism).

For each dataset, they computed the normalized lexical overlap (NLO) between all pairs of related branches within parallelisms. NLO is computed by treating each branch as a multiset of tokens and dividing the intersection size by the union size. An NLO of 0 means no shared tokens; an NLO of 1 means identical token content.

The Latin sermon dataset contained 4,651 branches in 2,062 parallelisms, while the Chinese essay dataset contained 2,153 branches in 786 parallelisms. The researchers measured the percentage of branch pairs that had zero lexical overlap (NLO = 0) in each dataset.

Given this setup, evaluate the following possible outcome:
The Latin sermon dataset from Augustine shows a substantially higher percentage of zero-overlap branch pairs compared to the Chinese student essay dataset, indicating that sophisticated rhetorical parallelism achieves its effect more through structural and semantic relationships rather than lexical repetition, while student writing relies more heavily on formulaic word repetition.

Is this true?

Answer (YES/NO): YES